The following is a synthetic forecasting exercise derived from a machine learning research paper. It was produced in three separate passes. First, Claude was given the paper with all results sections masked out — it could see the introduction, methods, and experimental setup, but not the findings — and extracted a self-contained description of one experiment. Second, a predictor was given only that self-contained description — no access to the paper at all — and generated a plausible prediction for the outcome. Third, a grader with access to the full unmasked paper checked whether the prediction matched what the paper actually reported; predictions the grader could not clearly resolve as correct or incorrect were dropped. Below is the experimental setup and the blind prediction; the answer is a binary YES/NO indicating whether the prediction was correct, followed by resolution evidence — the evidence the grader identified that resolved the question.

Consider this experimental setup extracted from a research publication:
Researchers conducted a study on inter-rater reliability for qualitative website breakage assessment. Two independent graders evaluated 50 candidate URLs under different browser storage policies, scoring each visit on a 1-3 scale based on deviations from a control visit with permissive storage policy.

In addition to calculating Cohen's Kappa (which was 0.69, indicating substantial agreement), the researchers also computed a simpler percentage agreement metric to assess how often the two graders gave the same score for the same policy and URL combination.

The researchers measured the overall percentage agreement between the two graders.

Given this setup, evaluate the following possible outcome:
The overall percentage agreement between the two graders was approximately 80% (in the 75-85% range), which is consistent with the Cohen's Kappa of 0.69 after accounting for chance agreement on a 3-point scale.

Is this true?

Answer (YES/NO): NO